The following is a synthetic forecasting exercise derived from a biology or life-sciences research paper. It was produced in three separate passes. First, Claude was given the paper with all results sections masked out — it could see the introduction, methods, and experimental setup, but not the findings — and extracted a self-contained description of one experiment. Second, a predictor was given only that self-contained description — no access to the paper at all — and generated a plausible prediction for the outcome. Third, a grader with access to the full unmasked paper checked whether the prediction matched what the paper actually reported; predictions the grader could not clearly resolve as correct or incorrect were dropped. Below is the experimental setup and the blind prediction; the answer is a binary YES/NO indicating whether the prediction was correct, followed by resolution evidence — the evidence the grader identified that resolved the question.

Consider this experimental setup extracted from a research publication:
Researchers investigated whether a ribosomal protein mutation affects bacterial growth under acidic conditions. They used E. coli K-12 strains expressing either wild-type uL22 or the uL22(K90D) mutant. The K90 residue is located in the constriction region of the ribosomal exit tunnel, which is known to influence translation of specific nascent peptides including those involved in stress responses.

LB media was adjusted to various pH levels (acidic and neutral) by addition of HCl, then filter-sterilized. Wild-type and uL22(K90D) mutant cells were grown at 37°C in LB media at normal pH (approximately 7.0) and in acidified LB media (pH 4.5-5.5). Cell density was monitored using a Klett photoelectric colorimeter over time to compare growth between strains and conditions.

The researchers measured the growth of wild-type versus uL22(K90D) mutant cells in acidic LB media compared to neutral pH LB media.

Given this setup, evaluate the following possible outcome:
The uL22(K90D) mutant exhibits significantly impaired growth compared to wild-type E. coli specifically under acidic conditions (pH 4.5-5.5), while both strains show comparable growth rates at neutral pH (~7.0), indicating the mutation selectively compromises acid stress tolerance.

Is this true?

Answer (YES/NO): NO